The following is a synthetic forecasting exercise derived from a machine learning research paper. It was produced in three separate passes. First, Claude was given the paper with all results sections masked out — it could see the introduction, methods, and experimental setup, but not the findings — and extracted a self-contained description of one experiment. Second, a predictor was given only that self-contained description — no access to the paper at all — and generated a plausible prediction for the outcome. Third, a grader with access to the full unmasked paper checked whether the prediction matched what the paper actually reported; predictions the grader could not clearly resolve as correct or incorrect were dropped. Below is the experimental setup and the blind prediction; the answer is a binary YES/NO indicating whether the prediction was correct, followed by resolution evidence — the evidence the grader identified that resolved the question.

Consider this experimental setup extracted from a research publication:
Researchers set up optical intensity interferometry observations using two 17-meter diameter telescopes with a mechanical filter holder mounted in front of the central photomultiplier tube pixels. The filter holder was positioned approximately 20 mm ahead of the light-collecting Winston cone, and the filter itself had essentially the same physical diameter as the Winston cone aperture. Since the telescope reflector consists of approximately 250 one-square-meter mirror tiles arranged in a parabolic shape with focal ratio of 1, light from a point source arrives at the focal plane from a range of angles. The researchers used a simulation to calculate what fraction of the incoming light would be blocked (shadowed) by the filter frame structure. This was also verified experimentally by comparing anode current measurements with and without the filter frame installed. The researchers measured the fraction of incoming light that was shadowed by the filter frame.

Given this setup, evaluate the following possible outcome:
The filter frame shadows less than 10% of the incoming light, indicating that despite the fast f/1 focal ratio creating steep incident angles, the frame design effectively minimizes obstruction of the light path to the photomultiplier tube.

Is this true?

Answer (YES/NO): NO